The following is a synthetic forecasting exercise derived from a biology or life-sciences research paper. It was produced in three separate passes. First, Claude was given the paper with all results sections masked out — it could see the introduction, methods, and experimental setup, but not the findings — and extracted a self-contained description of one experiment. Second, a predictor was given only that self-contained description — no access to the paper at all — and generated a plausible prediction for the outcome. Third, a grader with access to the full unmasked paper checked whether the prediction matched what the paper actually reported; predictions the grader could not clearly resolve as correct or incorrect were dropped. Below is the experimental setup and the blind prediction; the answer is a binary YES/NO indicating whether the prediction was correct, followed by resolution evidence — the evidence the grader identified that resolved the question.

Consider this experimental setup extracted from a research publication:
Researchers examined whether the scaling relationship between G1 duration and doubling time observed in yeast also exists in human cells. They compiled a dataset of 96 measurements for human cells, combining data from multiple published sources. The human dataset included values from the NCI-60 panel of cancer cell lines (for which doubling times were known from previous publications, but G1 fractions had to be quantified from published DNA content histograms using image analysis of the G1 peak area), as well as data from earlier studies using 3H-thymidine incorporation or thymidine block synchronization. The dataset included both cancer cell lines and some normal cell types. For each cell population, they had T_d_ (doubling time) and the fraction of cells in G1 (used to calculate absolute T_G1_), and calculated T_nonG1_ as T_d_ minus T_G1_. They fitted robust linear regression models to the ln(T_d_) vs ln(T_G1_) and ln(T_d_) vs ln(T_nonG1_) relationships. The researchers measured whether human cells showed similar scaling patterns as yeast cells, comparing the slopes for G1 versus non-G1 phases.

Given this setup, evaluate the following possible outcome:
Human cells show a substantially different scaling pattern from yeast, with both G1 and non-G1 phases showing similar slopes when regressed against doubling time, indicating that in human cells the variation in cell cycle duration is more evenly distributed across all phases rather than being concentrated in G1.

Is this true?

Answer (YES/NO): NO